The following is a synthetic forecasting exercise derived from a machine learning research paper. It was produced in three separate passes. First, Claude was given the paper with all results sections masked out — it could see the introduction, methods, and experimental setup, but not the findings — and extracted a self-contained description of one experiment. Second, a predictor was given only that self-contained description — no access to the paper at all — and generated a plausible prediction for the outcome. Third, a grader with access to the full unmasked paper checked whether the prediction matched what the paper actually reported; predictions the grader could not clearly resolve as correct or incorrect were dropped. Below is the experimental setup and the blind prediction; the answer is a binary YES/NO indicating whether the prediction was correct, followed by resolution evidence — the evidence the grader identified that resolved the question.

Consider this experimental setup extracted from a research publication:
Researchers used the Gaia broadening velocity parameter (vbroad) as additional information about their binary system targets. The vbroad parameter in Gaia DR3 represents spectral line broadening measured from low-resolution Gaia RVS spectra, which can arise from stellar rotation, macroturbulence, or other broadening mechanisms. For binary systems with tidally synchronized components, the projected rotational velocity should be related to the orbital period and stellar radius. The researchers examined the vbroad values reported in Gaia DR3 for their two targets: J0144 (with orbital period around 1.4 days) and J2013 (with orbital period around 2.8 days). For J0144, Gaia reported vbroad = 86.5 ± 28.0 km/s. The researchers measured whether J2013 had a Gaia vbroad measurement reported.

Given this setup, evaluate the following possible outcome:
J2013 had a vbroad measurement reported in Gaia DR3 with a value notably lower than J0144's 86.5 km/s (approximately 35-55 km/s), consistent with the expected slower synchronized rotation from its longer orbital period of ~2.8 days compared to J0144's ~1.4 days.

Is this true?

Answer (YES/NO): NO